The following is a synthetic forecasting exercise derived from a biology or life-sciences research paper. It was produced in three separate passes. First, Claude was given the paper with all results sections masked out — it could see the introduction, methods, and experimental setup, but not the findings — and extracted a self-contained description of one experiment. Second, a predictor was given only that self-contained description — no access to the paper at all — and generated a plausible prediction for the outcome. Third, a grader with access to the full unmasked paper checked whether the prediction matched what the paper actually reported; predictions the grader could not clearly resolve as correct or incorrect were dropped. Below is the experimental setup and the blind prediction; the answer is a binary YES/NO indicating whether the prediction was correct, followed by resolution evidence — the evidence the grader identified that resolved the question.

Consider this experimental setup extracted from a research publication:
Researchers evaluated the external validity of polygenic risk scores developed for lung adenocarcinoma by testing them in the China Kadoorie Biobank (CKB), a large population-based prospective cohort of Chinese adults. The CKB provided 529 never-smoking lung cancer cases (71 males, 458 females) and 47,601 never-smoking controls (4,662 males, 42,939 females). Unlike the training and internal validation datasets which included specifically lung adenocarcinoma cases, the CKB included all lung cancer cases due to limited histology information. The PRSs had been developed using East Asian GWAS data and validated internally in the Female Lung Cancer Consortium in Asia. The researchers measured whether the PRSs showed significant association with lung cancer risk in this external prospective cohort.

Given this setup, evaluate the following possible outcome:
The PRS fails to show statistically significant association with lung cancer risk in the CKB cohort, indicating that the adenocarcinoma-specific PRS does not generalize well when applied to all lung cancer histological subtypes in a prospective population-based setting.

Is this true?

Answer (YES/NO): NO